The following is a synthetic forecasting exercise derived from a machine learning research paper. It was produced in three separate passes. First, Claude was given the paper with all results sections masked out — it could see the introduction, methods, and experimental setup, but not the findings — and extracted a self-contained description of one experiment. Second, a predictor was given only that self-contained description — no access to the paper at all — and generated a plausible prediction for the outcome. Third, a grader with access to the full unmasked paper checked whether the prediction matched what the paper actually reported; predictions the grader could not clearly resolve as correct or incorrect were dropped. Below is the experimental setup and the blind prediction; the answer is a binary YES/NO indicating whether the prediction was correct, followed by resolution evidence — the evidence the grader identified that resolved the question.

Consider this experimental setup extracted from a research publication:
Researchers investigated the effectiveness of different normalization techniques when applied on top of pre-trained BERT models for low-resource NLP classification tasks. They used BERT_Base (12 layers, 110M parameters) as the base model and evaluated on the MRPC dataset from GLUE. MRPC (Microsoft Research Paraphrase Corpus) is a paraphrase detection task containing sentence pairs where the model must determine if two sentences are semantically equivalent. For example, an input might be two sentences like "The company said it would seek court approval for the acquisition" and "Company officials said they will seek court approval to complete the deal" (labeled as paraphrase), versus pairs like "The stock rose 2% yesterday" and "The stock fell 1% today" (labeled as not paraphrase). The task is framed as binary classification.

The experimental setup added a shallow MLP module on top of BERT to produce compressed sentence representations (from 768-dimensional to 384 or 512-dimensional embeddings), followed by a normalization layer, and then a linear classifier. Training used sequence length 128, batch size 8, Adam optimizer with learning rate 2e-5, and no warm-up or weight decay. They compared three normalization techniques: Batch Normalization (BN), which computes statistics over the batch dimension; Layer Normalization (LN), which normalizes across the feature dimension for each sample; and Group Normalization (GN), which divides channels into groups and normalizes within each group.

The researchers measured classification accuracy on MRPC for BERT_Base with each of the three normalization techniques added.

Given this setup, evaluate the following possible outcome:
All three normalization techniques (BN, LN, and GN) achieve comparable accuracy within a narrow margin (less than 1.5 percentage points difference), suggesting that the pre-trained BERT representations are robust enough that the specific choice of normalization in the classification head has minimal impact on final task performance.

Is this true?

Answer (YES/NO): NO